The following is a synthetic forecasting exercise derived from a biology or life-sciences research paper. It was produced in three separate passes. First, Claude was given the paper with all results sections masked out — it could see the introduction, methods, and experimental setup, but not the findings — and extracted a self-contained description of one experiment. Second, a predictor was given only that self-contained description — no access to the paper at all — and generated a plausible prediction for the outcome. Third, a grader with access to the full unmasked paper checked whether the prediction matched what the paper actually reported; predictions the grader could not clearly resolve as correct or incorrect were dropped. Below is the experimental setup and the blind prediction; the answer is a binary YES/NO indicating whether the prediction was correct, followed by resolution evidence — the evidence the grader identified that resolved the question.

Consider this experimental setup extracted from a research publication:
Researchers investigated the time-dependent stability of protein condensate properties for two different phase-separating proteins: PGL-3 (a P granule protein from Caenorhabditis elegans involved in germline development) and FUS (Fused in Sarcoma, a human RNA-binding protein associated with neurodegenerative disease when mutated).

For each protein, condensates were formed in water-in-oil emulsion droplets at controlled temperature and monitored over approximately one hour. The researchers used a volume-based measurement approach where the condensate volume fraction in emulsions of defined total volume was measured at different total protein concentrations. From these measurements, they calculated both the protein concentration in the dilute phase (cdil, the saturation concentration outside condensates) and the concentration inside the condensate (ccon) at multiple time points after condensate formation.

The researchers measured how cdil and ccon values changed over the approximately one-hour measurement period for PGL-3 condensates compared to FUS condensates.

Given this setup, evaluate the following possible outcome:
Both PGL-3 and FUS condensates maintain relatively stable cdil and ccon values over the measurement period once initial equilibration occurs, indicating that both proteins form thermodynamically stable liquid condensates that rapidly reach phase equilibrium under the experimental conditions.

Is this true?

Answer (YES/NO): NO